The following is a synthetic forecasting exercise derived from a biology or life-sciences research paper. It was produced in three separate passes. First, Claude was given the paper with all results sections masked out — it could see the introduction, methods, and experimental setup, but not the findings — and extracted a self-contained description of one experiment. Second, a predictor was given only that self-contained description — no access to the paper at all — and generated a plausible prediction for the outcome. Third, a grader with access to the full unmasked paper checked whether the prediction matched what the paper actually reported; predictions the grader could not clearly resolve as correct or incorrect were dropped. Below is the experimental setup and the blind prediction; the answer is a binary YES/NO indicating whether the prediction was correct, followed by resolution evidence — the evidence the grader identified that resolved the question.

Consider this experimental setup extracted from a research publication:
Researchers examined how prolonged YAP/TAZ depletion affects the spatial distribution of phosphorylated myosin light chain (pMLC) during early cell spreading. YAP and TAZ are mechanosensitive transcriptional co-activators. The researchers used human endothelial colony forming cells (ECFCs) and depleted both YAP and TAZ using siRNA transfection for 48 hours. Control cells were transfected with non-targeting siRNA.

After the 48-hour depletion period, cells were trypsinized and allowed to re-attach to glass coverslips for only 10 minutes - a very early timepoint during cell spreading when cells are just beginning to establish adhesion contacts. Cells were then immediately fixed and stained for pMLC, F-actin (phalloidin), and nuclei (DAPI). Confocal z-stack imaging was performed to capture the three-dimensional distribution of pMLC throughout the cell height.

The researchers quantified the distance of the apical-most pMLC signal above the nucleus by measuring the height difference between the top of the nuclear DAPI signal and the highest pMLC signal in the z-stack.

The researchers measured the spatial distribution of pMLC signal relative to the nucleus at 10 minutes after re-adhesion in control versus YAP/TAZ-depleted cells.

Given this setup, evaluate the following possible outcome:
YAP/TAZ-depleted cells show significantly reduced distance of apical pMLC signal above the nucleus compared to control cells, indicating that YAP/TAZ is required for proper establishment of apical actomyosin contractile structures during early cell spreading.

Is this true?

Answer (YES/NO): NO